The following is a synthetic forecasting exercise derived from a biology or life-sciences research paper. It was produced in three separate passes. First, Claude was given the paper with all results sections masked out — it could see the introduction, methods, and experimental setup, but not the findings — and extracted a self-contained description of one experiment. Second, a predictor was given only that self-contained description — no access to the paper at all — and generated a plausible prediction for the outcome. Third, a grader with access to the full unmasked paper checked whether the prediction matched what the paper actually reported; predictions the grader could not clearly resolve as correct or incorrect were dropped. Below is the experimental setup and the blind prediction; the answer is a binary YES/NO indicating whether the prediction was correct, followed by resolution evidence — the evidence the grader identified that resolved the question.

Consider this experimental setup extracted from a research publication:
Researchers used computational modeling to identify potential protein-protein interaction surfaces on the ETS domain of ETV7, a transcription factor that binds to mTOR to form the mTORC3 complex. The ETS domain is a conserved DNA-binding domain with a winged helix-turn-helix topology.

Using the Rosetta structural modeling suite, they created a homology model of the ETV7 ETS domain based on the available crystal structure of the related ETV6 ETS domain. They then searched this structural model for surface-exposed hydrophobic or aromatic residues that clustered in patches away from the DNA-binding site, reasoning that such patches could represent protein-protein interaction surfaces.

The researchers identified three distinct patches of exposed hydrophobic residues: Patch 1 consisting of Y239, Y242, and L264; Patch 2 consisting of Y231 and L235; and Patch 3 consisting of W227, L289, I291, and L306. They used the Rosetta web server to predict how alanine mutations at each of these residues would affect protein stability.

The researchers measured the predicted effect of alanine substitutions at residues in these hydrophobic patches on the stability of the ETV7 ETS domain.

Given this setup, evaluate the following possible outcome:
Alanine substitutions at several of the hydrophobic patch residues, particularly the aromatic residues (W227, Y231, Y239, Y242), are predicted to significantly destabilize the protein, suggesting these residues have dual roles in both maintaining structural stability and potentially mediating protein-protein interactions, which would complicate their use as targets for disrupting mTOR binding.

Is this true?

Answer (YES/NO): NO